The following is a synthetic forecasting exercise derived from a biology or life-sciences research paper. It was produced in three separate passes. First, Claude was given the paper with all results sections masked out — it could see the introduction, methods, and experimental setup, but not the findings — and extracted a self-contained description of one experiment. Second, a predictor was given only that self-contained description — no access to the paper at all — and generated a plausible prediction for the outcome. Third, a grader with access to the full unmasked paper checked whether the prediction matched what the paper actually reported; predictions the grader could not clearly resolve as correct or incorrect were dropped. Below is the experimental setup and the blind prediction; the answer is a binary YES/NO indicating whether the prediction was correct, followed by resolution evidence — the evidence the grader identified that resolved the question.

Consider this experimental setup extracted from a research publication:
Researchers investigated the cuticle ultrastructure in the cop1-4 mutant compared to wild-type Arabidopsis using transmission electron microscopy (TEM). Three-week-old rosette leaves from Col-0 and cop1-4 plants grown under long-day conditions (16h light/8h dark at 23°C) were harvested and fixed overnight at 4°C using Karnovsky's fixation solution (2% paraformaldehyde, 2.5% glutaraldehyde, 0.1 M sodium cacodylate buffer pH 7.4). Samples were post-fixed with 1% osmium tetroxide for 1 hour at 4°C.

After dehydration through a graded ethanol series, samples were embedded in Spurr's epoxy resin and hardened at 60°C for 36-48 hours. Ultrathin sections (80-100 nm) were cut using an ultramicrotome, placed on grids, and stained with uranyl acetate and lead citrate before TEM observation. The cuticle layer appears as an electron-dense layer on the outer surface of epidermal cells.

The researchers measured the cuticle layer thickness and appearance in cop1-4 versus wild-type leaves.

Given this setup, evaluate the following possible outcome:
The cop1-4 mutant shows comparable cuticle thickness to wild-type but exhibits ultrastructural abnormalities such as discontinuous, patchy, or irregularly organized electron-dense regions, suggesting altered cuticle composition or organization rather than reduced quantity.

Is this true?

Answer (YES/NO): NO